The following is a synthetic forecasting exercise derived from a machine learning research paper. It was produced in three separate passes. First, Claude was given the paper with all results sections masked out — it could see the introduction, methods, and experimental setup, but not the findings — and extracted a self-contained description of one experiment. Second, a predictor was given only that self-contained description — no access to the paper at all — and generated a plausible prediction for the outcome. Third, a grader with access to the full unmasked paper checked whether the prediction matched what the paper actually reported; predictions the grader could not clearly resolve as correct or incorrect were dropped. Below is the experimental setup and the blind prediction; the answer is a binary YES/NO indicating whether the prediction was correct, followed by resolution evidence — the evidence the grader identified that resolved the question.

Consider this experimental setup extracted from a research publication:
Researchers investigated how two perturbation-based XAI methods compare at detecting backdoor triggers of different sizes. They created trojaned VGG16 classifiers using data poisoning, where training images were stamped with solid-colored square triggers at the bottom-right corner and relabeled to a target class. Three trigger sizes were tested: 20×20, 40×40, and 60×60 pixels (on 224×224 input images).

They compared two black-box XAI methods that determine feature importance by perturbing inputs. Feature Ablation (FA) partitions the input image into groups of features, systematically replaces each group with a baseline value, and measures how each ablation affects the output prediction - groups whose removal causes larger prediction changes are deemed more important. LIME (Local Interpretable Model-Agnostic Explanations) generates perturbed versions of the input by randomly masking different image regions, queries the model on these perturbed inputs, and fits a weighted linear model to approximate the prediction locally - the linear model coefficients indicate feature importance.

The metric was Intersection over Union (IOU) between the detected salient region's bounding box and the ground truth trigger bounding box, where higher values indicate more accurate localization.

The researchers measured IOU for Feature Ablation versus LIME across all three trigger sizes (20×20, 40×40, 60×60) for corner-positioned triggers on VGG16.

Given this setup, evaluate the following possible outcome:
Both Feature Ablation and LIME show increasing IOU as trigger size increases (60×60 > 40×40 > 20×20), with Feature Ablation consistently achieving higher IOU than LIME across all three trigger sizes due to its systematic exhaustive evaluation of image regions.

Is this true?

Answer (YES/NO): NO